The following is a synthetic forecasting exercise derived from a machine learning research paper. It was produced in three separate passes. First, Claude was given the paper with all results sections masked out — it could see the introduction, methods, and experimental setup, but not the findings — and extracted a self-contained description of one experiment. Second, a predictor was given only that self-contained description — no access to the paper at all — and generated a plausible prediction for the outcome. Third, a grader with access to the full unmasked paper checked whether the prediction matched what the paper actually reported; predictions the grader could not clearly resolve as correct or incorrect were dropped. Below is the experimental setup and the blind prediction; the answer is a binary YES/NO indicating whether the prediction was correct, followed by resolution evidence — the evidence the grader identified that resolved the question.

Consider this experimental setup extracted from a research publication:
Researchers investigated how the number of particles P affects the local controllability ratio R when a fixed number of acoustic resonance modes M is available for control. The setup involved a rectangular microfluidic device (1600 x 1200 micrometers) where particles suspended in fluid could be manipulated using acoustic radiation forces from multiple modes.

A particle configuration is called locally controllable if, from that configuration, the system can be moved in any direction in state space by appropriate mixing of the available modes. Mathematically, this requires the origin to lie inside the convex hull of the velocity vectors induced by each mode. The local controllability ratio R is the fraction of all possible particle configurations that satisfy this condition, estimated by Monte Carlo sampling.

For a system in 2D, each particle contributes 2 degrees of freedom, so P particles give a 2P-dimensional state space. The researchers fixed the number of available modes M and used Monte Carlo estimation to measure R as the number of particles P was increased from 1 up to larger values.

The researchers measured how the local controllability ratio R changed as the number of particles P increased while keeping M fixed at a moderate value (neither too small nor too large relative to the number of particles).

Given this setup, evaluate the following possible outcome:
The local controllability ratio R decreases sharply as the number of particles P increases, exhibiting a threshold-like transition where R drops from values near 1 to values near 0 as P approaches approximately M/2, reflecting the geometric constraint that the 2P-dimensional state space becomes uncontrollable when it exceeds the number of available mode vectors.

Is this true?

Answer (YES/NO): NO